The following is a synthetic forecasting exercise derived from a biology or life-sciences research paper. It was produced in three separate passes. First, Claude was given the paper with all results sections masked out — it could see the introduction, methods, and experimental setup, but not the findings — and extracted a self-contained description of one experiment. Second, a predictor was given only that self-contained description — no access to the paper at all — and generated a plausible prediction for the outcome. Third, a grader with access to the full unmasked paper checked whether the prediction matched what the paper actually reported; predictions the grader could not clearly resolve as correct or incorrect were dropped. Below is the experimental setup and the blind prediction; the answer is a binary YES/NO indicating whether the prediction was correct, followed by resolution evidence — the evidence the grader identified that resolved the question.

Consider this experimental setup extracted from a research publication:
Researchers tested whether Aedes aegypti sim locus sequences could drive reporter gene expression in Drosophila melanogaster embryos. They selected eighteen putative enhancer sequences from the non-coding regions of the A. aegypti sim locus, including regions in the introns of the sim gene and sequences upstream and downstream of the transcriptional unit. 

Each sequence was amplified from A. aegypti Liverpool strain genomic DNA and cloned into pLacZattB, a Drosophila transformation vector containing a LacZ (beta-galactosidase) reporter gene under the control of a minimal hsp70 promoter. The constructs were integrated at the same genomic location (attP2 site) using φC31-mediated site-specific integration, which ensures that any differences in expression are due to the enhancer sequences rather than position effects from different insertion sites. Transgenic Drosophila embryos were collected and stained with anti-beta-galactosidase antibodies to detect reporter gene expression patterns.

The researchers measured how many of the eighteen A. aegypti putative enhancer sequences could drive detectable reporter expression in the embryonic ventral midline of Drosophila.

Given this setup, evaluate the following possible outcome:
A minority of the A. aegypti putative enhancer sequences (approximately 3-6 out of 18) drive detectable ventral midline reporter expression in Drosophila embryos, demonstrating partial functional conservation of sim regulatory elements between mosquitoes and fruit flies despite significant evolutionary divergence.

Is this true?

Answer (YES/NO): NO